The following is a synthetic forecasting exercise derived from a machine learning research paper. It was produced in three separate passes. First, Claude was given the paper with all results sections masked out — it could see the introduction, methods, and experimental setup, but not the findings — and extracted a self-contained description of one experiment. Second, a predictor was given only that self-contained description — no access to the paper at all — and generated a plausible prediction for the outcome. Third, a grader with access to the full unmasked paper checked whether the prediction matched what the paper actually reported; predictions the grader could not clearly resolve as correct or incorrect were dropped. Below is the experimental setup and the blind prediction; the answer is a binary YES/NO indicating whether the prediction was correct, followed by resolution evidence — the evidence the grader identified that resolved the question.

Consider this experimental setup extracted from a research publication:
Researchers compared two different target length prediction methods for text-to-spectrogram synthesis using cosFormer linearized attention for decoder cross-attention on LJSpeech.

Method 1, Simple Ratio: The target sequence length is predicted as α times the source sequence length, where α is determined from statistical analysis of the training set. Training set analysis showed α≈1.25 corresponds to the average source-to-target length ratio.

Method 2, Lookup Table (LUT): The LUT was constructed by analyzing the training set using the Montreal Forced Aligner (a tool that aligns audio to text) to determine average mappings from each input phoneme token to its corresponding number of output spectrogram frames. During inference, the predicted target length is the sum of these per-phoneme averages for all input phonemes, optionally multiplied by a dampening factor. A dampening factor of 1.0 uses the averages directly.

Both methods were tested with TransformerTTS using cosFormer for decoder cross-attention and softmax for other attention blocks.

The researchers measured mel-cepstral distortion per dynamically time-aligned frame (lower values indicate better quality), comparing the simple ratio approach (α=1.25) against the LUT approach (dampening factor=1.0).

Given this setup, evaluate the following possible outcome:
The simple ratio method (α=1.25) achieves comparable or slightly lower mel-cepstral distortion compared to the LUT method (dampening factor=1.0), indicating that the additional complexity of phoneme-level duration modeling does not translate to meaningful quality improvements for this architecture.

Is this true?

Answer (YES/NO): YES